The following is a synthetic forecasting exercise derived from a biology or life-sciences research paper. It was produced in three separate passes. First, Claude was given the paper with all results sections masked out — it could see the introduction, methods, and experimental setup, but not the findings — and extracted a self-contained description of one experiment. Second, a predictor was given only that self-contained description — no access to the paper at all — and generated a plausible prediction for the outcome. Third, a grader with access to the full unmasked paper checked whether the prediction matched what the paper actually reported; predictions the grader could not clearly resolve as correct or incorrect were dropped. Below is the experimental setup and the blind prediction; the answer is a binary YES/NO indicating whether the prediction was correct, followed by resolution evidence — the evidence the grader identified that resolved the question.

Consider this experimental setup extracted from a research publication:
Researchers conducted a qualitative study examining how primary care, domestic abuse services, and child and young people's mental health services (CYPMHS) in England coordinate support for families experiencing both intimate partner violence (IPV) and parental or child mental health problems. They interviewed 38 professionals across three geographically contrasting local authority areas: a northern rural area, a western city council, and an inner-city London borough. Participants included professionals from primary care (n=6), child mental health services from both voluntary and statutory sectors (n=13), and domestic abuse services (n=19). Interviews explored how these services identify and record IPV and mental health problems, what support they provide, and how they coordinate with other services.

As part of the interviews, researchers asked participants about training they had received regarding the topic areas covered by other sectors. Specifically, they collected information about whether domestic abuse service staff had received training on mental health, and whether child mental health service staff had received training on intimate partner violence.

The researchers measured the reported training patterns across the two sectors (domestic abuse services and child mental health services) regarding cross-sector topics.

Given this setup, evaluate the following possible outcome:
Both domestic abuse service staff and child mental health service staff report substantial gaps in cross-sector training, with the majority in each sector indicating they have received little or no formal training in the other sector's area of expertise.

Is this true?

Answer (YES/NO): NO